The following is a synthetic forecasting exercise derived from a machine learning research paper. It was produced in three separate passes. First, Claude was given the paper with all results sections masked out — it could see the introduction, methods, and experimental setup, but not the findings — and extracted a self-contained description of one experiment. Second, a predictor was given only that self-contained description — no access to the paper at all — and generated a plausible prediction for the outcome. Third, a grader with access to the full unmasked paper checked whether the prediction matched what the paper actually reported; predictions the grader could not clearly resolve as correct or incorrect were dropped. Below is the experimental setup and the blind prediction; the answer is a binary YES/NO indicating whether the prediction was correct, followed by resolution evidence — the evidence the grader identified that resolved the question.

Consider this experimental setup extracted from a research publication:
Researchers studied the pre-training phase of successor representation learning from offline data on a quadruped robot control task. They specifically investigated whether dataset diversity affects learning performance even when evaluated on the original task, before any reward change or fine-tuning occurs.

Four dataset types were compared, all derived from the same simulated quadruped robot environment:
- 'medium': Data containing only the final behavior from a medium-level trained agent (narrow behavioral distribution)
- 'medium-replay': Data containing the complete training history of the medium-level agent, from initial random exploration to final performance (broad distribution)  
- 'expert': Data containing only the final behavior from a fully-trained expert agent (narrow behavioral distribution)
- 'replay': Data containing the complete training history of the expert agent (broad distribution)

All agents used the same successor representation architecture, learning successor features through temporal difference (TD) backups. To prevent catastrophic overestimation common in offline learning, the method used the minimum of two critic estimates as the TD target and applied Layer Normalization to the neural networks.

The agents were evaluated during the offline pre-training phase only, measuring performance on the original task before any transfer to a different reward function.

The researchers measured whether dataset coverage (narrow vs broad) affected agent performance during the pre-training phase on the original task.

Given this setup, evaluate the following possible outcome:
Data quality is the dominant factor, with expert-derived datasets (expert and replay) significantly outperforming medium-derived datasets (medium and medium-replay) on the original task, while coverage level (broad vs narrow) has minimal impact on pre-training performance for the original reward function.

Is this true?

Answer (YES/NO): NO